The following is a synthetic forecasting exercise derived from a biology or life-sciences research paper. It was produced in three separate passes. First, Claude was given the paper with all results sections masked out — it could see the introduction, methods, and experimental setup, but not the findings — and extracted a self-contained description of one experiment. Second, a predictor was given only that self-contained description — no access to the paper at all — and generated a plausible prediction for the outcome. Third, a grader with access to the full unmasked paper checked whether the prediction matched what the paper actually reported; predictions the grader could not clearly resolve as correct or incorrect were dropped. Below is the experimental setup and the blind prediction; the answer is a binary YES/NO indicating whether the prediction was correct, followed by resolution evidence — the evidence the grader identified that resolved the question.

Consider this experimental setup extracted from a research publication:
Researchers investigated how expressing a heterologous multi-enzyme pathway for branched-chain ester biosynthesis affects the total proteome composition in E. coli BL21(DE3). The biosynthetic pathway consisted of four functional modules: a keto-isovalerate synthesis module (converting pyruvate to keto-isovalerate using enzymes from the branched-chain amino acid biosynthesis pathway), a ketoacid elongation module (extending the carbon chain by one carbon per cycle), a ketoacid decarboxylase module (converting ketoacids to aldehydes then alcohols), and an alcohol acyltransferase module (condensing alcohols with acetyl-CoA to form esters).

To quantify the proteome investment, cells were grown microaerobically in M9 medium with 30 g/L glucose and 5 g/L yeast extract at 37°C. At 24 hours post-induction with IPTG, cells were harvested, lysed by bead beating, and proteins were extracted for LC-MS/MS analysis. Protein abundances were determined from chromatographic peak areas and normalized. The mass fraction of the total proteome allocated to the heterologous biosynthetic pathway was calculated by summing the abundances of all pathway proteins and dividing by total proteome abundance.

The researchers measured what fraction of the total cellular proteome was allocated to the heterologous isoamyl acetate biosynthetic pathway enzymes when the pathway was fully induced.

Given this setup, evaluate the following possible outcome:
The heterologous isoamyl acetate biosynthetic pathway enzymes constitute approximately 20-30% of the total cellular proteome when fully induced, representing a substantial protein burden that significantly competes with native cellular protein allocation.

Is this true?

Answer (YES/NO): NO